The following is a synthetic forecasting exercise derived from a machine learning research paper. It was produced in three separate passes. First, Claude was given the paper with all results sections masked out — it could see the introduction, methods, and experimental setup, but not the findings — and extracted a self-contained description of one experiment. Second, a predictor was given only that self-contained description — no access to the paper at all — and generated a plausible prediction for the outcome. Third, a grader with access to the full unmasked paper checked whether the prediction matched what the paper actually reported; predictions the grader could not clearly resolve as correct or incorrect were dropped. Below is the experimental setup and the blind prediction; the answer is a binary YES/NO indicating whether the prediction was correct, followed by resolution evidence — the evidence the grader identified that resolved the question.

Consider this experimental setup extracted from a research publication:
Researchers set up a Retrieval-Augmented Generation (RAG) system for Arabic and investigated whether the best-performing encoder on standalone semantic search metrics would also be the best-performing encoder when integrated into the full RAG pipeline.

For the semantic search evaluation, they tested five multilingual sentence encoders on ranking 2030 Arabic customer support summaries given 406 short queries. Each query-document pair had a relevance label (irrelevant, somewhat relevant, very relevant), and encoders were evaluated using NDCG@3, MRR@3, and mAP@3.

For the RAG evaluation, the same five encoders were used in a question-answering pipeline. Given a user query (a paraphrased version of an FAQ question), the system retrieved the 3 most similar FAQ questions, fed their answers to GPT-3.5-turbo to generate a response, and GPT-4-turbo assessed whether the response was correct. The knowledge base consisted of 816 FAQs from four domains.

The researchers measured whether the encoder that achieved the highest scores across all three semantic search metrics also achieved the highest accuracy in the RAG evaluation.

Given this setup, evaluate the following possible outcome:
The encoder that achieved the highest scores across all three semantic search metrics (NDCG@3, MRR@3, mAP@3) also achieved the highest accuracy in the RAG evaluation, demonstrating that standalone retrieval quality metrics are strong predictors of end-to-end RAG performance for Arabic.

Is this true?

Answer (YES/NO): NO